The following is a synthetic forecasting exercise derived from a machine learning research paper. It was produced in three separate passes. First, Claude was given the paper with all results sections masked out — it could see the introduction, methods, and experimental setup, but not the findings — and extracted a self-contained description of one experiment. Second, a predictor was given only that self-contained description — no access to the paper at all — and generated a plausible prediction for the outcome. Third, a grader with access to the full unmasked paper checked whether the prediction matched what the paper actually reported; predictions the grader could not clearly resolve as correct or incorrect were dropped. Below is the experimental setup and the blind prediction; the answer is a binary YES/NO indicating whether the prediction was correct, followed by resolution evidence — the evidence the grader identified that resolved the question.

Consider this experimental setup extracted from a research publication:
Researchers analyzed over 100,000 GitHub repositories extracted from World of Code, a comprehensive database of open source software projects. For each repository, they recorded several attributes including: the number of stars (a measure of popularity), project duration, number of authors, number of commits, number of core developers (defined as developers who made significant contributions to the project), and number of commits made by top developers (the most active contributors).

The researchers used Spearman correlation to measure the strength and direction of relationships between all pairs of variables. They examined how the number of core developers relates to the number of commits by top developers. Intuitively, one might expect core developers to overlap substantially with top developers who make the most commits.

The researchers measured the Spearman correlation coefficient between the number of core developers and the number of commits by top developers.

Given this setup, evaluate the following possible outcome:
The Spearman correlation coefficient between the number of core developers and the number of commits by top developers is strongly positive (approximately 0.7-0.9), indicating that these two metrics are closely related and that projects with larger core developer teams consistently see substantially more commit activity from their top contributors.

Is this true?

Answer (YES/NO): NO